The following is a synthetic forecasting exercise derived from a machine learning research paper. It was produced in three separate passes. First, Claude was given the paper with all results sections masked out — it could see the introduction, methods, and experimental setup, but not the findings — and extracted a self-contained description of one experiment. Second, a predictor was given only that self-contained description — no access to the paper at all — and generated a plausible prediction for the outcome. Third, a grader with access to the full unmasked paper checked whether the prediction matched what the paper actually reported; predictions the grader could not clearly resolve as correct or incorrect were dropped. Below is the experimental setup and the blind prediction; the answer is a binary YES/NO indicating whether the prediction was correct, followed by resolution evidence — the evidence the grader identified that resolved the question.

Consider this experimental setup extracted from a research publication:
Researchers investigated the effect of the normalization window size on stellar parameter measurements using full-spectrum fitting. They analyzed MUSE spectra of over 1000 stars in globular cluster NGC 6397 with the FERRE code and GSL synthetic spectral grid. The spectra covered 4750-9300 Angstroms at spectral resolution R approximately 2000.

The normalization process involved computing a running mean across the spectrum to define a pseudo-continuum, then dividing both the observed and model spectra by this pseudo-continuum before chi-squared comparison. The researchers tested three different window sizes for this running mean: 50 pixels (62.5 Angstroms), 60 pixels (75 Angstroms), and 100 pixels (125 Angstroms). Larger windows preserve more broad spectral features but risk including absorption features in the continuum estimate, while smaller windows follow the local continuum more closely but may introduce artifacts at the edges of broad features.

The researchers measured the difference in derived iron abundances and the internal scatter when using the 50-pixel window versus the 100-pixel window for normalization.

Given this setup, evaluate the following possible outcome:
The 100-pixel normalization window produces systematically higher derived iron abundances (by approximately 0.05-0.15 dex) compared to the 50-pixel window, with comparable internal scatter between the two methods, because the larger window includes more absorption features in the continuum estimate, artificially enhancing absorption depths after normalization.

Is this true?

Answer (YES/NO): NO